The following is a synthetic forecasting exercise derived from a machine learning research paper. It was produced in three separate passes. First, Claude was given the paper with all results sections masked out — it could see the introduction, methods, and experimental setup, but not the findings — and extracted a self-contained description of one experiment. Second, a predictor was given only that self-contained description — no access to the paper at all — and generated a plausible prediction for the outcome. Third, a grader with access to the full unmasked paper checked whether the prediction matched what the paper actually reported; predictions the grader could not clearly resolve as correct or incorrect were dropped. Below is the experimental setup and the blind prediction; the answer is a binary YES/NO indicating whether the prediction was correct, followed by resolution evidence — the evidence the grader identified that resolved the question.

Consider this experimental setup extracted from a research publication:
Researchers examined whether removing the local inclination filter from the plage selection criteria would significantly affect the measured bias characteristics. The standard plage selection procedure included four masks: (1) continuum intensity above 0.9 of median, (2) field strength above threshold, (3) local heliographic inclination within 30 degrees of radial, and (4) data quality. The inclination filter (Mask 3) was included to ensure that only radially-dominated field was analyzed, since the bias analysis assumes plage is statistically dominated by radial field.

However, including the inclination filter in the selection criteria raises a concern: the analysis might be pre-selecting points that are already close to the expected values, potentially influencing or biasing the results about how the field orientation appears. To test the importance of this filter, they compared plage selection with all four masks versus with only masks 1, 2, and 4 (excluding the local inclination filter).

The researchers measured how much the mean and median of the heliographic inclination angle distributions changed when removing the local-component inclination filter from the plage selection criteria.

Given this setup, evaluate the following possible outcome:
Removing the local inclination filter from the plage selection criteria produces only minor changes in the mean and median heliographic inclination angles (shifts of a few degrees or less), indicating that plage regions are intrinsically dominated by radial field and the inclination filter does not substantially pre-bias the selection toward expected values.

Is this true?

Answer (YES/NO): YES